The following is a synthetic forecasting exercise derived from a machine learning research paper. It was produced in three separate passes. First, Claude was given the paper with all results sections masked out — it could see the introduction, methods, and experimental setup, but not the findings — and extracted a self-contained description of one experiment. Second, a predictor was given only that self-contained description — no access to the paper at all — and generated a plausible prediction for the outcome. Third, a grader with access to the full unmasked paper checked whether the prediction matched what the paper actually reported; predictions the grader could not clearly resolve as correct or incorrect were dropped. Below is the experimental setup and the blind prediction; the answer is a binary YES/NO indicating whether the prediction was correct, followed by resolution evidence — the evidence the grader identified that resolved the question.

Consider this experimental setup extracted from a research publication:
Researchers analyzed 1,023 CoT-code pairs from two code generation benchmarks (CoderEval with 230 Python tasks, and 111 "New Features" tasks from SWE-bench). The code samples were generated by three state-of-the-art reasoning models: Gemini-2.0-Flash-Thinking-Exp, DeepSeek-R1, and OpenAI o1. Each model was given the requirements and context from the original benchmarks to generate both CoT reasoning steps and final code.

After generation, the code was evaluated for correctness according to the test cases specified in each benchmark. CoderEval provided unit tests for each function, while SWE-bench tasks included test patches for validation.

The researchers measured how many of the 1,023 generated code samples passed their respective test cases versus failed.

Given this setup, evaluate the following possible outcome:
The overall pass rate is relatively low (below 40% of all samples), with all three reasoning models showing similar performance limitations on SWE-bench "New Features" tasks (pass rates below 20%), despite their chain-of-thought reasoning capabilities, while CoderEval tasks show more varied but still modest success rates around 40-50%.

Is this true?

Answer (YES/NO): NO